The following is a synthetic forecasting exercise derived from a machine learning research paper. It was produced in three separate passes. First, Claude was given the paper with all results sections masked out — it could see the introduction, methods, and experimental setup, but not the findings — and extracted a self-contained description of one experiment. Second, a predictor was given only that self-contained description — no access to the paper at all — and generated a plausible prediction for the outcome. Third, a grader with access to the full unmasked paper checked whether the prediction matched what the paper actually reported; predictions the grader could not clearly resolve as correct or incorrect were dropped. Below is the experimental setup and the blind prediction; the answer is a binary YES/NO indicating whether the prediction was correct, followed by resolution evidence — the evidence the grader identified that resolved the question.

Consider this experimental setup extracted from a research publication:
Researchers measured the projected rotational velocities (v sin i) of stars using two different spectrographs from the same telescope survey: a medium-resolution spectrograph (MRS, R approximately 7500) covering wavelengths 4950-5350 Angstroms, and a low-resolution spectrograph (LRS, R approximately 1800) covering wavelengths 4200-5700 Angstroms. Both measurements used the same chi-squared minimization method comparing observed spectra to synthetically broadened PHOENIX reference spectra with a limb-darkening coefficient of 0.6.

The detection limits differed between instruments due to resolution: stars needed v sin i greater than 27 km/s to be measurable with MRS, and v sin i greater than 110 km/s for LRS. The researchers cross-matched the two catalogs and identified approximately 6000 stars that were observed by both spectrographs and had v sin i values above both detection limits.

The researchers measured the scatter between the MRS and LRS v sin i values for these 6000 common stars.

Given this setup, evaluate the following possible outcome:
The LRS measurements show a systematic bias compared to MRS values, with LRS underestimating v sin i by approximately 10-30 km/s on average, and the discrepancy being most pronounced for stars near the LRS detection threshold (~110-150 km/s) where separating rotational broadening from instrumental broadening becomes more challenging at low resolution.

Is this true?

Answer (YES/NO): NO